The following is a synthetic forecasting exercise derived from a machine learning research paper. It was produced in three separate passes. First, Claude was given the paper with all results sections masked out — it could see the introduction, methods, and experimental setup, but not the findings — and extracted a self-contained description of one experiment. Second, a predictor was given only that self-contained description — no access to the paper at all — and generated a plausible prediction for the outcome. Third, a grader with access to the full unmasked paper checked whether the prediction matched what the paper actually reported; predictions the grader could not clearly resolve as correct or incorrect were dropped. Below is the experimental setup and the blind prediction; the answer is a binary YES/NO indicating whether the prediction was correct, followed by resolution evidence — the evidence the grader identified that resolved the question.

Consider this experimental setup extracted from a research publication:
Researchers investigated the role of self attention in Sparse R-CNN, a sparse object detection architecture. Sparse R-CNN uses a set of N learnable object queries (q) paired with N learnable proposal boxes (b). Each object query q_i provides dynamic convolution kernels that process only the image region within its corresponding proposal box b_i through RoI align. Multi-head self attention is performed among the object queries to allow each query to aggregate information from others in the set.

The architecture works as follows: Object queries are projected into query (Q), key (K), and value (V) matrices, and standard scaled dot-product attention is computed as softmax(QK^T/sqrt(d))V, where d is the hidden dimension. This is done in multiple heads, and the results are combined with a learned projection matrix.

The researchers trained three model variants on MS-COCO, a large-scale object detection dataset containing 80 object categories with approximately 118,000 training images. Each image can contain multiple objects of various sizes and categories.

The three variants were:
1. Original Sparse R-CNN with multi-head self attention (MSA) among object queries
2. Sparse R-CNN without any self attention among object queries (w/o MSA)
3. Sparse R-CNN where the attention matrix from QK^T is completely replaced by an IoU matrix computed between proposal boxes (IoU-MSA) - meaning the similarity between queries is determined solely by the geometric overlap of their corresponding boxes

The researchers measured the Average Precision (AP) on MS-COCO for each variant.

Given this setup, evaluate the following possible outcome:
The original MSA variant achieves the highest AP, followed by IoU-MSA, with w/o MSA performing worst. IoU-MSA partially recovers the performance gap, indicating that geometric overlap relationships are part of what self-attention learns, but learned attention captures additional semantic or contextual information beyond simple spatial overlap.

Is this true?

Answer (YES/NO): YES